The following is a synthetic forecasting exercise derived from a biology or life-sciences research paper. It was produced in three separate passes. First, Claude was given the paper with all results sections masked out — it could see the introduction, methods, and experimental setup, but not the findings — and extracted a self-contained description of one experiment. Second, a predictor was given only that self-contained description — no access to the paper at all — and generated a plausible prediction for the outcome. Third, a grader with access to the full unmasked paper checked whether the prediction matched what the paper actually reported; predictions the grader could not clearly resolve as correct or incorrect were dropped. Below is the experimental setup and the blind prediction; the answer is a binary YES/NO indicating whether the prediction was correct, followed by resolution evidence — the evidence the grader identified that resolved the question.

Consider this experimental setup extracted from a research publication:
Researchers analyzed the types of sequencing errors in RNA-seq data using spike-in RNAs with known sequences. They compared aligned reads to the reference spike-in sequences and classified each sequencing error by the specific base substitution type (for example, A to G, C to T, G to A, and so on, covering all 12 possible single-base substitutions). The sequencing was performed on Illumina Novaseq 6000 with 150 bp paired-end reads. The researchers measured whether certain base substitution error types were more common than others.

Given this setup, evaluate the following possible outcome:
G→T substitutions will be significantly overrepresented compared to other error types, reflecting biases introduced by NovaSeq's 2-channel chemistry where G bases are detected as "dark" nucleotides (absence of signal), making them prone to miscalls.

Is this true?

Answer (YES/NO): NO